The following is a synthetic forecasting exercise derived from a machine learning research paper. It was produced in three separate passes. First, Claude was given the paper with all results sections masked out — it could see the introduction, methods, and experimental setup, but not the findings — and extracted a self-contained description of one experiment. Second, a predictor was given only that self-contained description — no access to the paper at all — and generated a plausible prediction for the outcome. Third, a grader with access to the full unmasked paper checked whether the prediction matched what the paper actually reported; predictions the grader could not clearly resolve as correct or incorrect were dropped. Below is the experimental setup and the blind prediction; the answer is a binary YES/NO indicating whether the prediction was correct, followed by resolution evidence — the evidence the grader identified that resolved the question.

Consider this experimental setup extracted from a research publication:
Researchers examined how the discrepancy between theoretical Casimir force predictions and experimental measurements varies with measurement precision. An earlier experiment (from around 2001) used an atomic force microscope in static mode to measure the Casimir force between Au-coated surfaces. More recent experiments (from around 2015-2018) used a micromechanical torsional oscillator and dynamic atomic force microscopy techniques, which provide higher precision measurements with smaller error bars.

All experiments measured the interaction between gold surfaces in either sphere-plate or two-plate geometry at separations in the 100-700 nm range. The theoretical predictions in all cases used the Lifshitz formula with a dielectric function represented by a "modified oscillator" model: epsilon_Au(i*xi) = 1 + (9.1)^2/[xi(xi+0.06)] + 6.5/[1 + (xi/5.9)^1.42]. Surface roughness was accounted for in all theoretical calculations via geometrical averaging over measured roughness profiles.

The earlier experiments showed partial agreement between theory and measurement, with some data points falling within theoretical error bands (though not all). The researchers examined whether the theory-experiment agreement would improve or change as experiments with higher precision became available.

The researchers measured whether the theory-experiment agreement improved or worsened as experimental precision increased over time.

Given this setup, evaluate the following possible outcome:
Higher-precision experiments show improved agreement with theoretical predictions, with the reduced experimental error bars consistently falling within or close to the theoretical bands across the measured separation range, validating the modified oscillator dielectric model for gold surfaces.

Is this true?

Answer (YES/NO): NO